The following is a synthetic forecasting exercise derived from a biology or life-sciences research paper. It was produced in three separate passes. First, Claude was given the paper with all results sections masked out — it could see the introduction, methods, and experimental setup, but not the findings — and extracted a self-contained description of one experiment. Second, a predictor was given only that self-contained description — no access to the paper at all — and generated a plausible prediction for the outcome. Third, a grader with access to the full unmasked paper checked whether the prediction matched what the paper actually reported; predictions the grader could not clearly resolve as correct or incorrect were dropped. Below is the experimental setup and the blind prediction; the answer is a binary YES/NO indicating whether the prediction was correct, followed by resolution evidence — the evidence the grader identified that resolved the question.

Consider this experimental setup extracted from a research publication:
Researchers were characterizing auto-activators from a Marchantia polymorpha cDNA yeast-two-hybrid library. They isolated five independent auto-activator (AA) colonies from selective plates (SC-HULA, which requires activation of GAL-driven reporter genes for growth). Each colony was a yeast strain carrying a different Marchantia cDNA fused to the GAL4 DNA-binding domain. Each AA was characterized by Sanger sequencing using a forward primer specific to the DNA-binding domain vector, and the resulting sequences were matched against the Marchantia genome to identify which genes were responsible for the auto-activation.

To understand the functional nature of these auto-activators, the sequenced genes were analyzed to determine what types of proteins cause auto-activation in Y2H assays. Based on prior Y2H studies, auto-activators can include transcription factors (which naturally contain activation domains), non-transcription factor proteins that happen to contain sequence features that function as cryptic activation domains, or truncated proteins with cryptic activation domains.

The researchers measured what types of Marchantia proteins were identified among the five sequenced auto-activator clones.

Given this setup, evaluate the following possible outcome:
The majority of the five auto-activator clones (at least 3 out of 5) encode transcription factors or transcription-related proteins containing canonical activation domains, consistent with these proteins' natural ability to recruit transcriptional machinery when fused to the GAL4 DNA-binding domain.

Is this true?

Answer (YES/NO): NO